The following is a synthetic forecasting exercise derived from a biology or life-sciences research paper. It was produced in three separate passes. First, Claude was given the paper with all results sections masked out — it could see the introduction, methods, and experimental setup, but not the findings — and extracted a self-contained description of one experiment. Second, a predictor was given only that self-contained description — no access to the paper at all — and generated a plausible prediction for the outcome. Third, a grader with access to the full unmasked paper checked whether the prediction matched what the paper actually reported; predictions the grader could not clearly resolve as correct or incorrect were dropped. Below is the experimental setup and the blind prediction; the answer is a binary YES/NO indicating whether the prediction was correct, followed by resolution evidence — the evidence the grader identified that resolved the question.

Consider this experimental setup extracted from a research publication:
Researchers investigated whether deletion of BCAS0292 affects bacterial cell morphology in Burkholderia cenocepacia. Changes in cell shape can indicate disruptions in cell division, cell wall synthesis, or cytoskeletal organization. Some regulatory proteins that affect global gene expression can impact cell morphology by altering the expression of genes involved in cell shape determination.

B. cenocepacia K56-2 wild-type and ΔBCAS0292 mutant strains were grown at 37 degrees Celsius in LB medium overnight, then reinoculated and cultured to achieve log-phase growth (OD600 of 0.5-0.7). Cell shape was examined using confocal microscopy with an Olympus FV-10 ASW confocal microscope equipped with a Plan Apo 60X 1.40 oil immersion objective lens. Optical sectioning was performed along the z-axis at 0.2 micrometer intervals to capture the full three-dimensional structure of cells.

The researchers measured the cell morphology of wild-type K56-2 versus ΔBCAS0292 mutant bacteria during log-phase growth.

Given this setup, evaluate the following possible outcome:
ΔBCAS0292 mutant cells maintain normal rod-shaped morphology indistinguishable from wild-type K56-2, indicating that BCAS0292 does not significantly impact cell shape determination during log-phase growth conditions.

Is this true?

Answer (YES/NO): NO